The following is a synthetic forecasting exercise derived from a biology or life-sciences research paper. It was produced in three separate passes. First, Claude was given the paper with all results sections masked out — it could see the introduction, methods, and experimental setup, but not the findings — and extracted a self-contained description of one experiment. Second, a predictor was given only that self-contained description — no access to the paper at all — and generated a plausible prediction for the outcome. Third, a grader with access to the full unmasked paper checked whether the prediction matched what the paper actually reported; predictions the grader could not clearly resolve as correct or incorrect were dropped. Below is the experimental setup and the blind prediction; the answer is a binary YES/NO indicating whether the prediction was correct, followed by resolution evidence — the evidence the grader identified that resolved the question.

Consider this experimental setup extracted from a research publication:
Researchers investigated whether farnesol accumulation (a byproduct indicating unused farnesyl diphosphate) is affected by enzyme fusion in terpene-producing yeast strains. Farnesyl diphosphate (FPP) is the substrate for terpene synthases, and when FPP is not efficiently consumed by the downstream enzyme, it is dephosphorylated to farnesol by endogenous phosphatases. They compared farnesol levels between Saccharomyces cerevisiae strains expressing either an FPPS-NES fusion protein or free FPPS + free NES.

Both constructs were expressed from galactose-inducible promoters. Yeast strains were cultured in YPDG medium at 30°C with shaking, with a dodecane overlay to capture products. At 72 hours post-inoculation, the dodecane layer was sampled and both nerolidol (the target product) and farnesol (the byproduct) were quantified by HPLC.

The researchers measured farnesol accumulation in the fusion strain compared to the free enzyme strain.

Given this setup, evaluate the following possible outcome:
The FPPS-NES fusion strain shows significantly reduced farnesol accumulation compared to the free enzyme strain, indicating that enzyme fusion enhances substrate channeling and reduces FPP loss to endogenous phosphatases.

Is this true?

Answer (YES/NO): NO